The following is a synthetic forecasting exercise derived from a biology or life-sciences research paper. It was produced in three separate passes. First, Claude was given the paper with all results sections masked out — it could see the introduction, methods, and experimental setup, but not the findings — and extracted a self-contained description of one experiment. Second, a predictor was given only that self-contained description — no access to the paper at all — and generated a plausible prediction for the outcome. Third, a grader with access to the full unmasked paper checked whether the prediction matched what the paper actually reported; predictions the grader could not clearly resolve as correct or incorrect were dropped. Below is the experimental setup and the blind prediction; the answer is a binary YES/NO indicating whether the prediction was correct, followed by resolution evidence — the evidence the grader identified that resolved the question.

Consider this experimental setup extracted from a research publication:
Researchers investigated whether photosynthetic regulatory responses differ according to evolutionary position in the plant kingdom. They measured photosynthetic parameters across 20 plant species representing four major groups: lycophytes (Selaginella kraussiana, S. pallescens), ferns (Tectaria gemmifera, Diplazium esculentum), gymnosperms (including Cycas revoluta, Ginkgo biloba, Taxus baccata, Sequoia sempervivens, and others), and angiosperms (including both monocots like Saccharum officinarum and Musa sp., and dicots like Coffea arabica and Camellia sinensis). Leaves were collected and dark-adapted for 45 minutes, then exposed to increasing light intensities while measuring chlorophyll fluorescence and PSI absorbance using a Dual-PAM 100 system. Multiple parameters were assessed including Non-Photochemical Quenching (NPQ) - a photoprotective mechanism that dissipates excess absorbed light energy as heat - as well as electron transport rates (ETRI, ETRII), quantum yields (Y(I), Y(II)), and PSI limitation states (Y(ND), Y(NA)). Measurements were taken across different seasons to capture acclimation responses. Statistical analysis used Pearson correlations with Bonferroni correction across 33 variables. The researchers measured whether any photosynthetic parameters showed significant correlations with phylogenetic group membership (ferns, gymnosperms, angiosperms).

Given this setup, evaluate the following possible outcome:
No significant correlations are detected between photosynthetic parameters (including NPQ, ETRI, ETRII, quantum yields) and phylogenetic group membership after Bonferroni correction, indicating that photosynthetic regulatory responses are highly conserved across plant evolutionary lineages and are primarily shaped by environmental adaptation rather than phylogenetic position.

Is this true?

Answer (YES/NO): YES